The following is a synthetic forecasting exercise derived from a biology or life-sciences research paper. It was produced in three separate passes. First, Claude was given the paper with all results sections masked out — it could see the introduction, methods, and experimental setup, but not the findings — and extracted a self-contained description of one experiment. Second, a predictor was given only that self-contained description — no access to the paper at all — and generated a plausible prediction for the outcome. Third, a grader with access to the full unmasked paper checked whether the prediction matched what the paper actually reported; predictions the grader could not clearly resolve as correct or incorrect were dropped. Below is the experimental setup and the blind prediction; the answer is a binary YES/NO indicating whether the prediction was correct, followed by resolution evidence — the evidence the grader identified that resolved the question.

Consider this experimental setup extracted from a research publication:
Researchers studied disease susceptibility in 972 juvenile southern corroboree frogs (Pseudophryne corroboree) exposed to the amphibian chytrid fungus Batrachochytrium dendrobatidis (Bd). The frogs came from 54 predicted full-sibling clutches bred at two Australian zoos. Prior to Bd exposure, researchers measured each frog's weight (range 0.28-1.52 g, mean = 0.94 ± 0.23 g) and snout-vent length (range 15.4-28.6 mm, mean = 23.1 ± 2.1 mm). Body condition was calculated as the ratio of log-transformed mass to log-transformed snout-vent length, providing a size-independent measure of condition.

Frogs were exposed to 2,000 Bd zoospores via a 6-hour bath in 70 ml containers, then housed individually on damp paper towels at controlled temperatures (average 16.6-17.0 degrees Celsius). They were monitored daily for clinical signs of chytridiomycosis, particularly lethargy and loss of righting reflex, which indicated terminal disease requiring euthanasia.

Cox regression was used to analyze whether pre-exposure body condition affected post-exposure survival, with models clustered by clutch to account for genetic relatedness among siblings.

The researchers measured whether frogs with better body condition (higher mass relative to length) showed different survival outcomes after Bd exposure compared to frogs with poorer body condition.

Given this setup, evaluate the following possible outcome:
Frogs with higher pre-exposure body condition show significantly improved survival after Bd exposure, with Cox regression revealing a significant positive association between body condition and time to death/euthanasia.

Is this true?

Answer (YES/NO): NO